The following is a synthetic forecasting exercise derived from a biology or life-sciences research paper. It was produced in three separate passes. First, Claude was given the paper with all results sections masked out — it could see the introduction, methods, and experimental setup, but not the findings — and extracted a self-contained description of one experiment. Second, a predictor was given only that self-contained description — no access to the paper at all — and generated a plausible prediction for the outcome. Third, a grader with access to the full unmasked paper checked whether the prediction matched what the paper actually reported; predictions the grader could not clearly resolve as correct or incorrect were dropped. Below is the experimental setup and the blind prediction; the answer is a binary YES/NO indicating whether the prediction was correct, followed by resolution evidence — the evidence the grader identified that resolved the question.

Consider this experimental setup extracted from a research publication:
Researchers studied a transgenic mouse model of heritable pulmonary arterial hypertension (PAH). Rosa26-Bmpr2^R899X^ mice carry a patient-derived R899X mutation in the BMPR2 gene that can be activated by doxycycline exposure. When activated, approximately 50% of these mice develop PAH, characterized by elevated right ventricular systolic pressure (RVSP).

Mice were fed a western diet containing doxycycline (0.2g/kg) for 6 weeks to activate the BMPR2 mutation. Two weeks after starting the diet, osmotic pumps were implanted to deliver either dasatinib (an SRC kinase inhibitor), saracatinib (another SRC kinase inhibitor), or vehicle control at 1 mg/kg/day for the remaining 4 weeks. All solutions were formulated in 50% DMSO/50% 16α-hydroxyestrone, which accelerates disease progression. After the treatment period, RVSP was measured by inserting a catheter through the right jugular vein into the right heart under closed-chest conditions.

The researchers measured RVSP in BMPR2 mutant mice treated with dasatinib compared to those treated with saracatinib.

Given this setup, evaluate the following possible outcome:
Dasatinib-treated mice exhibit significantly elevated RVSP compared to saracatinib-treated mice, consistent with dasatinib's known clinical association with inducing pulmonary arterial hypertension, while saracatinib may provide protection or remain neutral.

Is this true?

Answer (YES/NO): NO